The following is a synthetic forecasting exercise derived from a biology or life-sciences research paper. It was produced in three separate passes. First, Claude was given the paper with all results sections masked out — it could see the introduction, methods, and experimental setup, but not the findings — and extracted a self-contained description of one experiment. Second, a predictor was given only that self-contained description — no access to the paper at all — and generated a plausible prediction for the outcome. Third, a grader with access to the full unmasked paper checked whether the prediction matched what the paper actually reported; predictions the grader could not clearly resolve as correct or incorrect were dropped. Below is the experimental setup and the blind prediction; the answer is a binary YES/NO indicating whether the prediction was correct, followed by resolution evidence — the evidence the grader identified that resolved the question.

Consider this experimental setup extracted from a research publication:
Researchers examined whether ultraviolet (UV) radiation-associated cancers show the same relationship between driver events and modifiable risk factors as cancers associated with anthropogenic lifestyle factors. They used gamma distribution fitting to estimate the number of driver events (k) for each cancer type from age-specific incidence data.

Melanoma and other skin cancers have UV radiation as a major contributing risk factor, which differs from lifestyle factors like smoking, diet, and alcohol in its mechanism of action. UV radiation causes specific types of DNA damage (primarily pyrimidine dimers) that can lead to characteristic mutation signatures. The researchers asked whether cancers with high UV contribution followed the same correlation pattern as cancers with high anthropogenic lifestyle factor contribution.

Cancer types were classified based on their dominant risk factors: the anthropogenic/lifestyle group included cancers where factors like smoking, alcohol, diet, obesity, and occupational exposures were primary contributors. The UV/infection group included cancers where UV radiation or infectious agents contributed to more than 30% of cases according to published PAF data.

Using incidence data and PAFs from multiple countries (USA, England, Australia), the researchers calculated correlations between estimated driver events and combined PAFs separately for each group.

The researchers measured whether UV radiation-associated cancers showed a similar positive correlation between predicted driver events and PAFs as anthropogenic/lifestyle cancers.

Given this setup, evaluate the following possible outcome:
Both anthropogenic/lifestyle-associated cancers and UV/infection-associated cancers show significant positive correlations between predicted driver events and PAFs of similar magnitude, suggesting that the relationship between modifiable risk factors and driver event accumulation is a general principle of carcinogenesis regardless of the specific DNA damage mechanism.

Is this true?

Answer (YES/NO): NO